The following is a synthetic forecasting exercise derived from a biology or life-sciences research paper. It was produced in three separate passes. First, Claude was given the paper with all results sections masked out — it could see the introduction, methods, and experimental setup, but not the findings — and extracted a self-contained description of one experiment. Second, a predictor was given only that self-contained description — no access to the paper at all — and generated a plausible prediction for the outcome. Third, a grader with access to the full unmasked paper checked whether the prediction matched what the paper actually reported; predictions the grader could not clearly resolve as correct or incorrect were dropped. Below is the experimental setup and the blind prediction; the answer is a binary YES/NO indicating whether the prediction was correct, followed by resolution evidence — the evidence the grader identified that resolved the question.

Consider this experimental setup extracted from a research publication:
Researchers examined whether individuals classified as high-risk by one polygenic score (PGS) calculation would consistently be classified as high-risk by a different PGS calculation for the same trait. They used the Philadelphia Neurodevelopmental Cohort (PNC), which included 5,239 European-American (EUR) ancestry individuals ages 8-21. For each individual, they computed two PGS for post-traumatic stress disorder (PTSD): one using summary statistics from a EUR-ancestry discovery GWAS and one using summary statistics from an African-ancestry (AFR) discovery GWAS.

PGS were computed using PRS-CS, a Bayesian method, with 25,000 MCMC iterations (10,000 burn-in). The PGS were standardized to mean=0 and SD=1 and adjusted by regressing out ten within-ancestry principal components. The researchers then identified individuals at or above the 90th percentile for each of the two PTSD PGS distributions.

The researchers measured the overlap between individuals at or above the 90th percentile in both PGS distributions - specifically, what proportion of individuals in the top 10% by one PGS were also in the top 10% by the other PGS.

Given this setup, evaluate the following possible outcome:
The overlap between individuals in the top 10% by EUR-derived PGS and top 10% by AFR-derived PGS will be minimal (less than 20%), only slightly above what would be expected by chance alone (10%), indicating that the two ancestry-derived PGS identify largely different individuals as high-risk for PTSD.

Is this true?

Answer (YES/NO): YES